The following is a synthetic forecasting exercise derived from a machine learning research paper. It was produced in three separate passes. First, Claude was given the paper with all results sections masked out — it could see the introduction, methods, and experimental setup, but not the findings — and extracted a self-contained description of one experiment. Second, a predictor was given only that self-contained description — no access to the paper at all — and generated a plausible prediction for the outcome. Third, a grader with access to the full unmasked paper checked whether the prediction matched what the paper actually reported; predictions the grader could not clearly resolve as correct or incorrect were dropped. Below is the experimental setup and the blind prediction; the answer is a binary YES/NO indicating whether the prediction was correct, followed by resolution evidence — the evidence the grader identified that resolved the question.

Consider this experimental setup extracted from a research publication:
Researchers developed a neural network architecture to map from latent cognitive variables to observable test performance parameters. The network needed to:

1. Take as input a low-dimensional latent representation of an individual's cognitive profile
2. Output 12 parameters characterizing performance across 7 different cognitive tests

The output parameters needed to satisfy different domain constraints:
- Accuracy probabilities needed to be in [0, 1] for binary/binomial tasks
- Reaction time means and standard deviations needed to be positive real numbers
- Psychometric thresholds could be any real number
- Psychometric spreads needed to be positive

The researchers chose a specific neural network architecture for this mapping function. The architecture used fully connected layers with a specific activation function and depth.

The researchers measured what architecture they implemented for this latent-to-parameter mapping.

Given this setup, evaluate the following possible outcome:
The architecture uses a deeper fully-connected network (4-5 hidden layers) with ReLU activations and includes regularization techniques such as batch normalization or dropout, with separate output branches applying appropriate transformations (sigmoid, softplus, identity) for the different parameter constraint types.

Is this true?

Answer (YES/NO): NO